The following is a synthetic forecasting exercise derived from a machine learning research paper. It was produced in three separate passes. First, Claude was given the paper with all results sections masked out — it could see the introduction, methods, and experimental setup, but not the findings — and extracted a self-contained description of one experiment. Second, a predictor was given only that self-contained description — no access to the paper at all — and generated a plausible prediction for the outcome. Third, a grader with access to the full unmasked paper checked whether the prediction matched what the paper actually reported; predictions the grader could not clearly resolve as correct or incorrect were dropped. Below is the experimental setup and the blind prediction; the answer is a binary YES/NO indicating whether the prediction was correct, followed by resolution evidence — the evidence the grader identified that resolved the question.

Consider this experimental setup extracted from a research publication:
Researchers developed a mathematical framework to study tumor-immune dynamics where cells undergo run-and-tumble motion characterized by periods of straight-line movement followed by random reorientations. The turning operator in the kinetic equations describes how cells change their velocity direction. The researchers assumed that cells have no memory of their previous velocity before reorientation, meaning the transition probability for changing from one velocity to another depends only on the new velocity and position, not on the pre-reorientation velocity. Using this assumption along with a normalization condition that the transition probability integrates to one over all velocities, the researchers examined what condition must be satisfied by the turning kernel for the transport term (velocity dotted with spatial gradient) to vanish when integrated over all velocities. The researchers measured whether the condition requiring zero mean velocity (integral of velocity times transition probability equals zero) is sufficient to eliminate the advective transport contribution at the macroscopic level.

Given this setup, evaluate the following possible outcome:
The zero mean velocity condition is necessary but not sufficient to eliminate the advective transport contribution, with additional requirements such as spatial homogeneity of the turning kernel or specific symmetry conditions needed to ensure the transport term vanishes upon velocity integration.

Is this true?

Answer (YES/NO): NO